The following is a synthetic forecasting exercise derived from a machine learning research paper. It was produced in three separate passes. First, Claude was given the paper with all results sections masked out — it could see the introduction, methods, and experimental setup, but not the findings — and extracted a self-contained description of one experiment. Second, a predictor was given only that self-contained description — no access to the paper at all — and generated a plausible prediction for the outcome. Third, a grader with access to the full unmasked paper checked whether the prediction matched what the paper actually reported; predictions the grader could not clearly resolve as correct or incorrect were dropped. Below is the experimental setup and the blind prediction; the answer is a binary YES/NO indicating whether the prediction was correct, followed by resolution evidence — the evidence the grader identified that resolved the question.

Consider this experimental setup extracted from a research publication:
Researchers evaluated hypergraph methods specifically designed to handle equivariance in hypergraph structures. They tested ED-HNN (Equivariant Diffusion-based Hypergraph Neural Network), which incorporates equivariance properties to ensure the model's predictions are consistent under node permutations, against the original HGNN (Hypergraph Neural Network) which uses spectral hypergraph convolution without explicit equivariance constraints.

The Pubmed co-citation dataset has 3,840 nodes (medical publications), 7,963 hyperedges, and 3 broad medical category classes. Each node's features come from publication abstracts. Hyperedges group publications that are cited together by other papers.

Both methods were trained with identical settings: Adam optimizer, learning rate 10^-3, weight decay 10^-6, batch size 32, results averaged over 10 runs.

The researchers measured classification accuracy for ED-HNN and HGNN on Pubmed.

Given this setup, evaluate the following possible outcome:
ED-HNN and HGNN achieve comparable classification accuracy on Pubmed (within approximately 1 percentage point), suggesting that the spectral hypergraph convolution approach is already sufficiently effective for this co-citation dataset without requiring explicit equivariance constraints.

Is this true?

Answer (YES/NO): YES